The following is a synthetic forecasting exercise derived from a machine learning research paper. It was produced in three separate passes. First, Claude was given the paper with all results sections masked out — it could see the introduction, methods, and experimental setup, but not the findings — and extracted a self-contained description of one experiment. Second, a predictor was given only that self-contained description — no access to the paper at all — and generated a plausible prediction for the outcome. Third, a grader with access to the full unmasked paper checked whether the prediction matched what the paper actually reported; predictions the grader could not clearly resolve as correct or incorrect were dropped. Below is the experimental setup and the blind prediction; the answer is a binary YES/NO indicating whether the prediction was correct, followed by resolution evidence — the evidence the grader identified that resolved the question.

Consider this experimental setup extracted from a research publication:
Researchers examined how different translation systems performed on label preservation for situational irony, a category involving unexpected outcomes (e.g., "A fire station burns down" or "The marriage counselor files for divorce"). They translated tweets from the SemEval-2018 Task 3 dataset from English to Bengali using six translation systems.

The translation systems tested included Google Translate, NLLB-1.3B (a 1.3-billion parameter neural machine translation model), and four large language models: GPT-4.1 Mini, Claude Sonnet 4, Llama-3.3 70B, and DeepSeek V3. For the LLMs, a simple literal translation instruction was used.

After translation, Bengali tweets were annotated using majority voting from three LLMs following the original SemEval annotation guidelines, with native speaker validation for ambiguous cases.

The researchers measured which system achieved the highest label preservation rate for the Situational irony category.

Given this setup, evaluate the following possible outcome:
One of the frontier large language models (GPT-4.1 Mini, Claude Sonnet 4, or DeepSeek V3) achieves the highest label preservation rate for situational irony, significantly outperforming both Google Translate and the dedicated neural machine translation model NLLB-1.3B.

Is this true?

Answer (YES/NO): NO